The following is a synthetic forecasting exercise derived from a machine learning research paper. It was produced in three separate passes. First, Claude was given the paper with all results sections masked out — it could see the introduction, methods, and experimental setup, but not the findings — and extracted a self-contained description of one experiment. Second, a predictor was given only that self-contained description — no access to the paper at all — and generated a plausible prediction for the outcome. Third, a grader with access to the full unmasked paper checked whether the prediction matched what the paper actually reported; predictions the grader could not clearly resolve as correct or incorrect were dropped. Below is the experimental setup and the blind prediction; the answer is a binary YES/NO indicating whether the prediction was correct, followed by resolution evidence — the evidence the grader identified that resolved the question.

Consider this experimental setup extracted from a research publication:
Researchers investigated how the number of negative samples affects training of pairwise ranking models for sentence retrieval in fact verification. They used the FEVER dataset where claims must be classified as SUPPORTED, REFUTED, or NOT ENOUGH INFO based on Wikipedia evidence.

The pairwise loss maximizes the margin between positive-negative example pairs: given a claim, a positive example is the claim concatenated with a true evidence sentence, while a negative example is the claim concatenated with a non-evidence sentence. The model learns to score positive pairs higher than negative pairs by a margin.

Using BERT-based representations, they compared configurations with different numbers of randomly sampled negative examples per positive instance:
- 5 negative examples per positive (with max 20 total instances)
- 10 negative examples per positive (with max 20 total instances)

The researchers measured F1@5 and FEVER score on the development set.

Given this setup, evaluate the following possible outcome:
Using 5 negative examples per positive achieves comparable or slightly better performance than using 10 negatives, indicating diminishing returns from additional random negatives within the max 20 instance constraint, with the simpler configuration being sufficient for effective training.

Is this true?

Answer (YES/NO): NO